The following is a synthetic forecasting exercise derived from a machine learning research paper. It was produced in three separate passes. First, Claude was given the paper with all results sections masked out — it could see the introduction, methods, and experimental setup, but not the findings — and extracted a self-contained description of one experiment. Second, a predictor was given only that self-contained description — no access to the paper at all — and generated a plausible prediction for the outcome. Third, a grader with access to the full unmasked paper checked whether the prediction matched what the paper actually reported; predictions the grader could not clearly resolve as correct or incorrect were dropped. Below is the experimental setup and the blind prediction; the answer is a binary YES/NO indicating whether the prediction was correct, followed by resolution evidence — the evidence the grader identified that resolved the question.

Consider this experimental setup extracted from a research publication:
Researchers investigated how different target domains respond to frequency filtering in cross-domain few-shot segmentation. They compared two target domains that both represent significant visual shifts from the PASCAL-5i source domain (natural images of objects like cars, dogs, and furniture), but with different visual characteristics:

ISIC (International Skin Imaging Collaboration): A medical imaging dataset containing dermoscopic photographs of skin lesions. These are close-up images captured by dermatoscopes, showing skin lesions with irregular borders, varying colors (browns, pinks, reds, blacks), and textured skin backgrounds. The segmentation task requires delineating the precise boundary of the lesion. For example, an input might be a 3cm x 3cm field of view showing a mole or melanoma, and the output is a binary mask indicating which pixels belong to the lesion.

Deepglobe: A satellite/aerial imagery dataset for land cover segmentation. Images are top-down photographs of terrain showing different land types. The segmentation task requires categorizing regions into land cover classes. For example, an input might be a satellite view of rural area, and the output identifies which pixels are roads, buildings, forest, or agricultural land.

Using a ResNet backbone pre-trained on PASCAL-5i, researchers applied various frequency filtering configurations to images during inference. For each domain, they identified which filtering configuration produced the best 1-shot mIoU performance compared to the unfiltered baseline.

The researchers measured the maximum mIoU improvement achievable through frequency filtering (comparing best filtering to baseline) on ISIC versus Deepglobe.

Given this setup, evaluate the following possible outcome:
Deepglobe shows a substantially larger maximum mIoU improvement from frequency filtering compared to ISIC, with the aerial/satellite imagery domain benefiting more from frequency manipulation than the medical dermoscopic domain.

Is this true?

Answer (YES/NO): YES